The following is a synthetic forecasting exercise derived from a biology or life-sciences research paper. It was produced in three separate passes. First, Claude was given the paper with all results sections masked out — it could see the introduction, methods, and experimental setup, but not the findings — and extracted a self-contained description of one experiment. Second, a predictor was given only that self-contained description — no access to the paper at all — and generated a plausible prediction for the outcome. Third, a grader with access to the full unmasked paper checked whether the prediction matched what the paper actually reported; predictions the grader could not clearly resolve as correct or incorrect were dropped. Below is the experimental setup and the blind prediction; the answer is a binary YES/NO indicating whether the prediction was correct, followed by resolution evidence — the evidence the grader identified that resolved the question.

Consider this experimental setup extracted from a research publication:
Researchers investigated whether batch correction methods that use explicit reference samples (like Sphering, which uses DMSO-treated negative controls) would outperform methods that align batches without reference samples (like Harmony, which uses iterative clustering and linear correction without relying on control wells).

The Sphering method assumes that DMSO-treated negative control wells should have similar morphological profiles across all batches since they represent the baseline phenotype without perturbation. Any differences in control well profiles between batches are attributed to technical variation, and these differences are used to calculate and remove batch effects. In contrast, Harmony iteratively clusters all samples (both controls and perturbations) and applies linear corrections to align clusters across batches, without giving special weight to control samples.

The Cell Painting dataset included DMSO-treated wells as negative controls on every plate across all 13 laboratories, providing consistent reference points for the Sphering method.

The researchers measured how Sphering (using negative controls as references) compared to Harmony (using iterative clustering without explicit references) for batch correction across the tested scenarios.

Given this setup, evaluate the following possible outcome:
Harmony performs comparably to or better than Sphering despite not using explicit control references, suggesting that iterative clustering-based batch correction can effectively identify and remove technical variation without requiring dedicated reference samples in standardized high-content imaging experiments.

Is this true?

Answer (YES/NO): YES